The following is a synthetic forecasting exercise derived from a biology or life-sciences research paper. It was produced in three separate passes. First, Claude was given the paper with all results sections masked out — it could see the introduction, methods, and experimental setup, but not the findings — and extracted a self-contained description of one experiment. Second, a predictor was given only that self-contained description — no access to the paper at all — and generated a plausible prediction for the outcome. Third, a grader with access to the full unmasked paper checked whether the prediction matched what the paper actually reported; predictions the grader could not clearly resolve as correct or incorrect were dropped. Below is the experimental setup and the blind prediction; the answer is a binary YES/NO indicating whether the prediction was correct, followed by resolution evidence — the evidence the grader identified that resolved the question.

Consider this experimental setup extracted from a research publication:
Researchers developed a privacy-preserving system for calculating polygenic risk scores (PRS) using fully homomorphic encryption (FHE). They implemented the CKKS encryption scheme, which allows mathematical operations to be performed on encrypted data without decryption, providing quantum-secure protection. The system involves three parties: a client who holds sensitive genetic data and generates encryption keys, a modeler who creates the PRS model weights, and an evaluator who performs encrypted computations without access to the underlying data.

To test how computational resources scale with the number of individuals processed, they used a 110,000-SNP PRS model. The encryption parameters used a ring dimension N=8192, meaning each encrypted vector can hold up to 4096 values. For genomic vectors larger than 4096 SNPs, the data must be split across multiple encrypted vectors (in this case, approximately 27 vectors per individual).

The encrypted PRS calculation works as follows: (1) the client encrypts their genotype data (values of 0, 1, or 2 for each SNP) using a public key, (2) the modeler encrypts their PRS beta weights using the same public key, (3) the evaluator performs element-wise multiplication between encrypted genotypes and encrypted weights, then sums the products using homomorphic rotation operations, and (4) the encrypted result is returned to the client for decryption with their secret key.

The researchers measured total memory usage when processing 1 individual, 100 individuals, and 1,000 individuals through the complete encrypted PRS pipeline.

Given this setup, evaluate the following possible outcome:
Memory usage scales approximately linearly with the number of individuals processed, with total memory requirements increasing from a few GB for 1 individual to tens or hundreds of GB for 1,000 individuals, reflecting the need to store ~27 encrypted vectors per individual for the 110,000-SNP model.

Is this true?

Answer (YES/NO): YES